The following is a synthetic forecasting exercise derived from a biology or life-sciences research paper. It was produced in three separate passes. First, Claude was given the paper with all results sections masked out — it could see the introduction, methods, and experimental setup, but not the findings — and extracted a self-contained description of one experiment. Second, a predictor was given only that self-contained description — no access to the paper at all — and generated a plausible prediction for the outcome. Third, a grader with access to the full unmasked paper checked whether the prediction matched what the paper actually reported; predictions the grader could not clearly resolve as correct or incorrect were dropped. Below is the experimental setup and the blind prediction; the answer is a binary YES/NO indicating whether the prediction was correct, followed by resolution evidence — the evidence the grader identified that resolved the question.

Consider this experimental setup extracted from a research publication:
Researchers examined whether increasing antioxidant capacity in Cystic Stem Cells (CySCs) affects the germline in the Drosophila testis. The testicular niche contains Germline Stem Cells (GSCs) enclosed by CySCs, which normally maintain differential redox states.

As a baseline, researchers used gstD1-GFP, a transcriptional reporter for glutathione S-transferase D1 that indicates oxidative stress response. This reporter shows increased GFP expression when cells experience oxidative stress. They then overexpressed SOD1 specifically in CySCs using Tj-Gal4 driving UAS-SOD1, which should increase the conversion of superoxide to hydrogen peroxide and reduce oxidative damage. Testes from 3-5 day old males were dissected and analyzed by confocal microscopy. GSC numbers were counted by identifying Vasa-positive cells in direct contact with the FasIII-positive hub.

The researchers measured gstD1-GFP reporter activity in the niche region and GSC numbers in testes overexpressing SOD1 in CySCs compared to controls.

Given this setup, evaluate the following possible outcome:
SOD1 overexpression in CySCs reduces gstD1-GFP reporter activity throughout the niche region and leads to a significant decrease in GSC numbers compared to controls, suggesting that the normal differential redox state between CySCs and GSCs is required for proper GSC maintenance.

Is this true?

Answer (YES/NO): NO